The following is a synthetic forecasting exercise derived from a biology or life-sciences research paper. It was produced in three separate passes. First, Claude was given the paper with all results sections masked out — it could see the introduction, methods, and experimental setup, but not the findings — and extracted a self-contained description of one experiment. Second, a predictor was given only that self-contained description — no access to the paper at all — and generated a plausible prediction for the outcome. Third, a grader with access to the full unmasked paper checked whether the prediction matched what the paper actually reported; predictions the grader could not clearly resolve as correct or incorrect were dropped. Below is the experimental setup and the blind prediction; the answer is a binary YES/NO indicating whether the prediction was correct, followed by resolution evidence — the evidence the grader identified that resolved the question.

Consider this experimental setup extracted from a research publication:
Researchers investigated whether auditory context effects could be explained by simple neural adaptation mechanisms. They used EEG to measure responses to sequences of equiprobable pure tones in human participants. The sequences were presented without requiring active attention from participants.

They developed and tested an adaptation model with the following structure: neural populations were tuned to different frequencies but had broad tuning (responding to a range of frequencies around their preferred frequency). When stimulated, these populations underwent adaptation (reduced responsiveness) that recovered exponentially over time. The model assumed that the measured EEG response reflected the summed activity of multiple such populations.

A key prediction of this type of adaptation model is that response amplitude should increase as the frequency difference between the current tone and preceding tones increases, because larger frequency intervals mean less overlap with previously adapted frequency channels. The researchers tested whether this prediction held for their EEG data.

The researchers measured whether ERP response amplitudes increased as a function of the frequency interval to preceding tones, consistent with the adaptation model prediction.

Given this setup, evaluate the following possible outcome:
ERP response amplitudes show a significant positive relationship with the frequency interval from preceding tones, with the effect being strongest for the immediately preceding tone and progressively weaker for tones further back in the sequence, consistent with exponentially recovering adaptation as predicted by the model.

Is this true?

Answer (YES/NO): NO